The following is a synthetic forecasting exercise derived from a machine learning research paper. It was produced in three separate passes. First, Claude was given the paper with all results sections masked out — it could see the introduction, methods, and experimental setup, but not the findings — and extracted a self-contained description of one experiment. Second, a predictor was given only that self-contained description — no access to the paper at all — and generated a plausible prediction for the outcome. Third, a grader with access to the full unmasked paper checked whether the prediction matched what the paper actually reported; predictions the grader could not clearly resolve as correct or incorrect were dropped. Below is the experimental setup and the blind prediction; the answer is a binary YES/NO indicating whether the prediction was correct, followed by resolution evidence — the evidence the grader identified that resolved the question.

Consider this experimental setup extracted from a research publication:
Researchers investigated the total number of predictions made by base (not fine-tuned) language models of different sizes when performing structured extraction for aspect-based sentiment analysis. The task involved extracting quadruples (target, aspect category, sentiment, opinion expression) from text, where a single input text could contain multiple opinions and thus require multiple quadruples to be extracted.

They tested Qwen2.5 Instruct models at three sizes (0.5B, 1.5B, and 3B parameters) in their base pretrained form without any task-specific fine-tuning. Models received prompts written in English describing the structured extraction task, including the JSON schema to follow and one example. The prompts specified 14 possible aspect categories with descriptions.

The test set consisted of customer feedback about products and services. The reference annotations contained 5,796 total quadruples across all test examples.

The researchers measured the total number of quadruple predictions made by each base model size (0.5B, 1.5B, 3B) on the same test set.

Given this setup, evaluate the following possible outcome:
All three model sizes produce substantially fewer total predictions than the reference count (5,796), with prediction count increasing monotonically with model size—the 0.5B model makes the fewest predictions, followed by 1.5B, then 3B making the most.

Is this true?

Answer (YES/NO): NO